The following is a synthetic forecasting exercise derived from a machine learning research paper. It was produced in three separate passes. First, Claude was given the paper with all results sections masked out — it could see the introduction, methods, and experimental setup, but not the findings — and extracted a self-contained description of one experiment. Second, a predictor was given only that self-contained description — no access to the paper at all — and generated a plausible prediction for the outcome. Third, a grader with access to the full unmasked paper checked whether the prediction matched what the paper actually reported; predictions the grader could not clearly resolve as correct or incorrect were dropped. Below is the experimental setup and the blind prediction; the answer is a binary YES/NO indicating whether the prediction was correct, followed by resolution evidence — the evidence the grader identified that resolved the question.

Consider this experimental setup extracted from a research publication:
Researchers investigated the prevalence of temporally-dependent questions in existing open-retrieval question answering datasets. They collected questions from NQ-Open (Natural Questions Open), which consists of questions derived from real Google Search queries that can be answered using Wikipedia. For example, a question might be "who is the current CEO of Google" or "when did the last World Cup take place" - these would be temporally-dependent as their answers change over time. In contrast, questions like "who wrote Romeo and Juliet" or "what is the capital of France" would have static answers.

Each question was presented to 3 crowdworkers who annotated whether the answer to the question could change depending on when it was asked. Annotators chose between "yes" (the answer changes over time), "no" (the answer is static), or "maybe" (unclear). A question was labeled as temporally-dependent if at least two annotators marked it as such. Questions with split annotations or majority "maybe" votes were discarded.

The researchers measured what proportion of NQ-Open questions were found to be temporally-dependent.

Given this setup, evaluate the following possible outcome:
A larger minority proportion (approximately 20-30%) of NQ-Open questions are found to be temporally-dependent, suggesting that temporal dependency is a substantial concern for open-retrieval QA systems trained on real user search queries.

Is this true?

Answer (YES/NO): NO